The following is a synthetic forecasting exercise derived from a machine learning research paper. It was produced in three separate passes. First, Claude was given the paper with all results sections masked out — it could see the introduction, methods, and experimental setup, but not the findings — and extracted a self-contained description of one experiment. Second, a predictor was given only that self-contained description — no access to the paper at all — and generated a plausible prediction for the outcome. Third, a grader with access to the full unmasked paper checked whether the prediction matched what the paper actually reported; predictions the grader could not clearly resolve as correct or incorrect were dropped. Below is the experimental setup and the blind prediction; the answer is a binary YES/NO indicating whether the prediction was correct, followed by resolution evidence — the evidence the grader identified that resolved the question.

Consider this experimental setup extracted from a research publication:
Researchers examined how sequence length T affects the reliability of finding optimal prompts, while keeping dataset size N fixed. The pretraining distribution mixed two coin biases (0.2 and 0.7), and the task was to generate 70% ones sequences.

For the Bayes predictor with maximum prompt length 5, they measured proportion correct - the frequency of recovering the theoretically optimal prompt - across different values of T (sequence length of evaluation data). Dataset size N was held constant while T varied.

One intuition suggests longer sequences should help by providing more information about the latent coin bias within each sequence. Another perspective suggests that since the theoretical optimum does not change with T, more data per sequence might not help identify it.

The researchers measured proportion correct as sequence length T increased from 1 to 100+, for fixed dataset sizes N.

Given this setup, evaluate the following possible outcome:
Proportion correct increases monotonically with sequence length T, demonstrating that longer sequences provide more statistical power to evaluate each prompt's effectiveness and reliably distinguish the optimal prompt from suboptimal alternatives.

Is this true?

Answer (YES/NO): NO